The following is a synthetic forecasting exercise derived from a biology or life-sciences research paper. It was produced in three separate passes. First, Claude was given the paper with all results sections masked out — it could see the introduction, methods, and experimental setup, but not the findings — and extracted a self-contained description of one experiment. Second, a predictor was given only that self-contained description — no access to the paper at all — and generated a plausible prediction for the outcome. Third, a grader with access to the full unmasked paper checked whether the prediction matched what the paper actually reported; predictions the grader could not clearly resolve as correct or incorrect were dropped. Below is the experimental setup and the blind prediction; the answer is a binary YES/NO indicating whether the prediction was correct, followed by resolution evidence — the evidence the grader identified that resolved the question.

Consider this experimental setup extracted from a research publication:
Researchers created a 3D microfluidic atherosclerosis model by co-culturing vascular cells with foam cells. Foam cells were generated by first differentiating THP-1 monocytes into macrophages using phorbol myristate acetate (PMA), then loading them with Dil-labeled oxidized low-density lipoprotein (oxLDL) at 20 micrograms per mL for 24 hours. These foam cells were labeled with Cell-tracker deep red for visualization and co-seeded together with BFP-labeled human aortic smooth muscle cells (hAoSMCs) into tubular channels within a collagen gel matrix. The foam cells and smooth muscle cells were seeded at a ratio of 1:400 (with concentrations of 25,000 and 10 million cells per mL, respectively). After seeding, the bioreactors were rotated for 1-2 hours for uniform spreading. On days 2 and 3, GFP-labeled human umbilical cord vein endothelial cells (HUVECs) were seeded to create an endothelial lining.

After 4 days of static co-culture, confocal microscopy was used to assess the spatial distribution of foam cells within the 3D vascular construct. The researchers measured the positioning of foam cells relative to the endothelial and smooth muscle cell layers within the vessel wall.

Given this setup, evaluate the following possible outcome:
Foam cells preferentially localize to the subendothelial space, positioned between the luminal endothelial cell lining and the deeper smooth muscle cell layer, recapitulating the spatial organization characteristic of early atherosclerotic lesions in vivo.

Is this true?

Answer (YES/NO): YES